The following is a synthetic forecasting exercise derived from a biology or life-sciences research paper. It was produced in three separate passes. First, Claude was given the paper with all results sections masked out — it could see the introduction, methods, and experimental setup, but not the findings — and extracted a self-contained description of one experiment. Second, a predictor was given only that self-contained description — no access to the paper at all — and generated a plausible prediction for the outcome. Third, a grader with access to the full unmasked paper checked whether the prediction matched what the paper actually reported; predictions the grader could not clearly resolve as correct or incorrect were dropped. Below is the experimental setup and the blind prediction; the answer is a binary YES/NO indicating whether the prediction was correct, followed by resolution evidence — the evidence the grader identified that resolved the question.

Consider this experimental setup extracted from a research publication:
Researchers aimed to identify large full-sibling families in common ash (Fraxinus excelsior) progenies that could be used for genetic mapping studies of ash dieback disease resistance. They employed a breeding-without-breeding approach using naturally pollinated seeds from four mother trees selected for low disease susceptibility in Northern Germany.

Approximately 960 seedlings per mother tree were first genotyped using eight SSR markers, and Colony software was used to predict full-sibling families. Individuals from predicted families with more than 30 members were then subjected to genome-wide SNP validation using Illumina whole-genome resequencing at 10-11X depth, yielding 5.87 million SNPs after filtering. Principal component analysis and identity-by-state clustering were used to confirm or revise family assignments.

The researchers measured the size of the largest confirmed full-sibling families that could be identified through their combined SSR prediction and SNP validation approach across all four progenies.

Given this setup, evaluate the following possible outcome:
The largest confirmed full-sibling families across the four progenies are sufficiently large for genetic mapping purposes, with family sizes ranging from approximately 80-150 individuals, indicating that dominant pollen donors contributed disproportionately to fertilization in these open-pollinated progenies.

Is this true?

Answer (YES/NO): NO